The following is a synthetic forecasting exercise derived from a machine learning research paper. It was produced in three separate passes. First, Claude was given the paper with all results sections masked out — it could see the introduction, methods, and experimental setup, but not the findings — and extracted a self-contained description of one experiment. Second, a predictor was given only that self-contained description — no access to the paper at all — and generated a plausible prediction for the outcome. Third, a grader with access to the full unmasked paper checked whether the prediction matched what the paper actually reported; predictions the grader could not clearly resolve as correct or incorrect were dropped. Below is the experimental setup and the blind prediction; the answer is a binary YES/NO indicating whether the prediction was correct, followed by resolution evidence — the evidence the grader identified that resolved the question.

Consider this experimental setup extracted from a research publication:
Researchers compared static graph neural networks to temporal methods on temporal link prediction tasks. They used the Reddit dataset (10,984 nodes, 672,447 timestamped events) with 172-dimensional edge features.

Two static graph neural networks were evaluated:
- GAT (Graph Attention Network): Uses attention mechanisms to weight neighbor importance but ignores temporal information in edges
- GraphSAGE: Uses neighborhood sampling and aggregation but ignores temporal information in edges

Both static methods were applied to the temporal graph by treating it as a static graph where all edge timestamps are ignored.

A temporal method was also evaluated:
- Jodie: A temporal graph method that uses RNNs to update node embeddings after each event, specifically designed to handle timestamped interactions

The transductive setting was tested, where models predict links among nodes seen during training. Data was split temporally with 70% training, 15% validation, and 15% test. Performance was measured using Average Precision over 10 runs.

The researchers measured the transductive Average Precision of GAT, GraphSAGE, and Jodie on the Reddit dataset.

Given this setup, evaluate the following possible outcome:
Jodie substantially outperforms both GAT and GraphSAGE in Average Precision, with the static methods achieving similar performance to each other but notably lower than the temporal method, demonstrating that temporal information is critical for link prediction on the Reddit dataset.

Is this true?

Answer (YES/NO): NO